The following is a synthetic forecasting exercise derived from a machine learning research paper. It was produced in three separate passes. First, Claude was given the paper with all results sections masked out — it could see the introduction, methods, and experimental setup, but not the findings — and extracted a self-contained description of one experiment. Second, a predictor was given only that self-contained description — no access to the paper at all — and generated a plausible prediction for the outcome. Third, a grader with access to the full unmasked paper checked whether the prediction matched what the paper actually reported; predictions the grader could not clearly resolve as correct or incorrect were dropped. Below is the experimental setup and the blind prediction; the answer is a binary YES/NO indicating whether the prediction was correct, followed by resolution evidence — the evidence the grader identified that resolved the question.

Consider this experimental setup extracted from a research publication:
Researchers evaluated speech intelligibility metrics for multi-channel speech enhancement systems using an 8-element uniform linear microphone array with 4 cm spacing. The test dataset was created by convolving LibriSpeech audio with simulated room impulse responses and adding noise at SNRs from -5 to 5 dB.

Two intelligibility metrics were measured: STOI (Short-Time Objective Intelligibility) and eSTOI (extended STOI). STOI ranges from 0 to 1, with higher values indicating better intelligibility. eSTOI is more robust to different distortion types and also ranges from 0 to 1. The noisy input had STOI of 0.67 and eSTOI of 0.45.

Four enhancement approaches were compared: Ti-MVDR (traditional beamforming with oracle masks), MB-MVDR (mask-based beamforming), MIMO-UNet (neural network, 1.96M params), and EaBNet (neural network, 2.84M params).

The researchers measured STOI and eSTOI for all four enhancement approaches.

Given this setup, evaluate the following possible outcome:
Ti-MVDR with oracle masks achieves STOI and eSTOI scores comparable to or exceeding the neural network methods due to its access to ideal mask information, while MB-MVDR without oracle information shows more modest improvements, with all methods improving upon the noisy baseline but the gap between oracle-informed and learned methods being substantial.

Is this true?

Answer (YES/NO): NO